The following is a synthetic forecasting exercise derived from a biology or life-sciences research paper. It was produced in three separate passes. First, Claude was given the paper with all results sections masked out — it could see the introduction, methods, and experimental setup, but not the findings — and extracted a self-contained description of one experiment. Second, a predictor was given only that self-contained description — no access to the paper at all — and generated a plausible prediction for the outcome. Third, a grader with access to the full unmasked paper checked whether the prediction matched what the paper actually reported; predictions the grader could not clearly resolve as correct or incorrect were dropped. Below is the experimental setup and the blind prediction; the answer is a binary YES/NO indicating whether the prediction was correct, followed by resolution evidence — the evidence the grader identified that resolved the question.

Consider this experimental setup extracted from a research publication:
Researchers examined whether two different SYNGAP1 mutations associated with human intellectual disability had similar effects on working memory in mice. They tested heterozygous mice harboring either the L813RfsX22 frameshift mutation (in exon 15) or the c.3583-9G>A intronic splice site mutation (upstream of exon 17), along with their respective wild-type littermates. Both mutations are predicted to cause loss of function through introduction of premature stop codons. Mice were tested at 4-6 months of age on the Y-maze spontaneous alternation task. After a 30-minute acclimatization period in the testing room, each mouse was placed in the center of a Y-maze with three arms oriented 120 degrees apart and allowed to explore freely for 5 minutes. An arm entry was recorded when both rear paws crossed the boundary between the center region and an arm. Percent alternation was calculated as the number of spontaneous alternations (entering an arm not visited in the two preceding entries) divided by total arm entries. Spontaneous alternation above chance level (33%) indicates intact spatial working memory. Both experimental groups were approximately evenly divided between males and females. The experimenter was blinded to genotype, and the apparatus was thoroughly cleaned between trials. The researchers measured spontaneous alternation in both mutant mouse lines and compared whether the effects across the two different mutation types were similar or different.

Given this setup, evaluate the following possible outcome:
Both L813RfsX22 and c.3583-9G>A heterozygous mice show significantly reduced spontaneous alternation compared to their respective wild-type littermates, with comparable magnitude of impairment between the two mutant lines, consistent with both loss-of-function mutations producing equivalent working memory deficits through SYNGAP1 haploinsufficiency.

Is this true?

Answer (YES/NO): YES